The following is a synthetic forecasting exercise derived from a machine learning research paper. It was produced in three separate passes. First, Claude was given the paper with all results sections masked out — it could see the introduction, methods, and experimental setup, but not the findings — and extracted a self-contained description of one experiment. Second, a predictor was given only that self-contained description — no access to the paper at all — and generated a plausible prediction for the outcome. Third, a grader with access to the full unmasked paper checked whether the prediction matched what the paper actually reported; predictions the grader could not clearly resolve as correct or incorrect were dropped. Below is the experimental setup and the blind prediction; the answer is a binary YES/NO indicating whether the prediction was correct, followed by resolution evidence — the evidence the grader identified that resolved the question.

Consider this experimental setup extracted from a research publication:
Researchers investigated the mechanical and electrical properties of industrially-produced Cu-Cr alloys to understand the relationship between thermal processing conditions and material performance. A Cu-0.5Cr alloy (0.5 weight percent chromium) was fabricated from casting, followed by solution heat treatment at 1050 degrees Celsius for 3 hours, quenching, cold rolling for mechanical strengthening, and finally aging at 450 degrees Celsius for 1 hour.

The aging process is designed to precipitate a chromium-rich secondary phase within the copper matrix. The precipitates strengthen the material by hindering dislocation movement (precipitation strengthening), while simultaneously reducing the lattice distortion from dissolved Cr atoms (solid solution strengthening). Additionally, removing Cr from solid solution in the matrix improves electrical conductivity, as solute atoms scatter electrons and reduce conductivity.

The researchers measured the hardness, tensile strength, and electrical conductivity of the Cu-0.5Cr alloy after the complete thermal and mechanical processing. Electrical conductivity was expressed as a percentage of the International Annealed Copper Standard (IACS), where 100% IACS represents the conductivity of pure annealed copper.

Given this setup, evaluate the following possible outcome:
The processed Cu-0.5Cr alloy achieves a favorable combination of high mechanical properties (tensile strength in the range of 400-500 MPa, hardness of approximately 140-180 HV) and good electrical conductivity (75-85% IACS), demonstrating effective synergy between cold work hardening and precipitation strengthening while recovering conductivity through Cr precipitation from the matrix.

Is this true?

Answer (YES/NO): NO